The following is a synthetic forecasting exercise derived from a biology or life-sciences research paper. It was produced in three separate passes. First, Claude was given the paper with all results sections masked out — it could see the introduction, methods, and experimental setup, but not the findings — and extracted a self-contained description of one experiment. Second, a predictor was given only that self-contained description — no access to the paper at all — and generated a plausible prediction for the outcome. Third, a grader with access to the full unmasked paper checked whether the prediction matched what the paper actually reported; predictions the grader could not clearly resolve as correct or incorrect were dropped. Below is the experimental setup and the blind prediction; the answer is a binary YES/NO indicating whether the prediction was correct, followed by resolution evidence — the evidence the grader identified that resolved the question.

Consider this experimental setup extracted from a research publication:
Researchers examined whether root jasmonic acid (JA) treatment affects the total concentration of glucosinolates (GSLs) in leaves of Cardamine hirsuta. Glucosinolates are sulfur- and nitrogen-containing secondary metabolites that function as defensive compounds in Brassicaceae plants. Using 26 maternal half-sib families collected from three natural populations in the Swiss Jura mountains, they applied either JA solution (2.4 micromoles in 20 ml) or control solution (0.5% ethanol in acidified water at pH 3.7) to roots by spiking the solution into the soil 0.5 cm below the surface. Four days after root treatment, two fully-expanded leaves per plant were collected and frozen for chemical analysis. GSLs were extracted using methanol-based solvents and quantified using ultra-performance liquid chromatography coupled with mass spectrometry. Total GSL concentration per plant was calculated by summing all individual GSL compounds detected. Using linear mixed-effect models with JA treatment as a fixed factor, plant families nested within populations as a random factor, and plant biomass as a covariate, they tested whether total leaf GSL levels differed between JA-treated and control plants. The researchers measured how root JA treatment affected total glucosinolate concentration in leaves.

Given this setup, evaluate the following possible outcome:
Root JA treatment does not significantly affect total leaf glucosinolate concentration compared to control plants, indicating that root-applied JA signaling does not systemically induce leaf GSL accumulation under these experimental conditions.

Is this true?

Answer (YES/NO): YES